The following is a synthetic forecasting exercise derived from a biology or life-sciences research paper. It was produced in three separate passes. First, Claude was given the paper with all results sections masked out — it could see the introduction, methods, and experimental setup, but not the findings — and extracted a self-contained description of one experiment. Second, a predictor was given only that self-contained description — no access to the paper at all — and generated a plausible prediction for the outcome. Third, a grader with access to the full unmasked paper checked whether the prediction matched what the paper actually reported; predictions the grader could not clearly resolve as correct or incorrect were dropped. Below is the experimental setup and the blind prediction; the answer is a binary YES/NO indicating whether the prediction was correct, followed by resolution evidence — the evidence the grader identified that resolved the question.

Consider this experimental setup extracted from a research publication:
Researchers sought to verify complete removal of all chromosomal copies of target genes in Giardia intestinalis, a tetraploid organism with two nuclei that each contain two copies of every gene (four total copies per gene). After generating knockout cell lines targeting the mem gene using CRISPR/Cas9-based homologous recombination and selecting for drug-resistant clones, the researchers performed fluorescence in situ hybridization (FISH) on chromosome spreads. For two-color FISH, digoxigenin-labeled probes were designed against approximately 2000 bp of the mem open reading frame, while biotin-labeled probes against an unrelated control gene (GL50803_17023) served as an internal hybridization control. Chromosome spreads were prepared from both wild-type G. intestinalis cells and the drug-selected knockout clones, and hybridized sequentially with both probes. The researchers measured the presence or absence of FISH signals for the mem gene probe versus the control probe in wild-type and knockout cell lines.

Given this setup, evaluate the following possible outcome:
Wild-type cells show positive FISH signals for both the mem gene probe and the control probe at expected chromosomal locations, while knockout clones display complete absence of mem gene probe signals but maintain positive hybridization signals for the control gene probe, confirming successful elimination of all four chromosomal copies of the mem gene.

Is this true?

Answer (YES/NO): NO